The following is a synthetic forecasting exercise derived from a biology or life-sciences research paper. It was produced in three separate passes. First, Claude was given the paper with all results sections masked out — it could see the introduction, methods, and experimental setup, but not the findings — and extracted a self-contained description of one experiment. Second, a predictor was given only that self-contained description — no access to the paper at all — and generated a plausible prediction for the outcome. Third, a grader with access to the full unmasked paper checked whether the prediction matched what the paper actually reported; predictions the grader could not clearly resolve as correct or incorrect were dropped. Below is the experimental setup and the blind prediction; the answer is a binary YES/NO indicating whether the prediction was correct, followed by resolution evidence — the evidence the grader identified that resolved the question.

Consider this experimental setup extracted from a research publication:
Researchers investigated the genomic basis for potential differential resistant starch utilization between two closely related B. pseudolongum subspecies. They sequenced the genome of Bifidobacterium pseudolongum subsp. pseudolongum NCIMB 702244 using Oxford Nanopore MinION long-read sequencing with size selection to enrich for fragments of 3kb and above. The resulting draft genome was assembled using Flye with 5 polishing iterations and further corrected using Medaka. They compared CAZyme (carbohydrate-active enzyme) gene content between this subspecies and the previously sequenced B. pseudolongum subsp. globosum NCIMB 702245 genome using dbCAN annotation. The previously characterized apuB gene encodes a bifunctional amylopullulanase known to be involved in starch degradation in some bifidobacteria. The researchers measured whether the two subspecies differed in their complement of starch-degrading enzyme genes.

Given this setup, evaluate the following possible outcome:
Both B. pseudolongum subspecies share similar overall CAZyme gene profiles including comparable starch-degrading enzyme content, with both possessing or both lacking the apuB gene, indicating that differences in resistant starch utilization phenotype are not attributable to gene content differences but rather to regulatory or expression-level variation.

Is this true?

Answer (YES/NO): NO